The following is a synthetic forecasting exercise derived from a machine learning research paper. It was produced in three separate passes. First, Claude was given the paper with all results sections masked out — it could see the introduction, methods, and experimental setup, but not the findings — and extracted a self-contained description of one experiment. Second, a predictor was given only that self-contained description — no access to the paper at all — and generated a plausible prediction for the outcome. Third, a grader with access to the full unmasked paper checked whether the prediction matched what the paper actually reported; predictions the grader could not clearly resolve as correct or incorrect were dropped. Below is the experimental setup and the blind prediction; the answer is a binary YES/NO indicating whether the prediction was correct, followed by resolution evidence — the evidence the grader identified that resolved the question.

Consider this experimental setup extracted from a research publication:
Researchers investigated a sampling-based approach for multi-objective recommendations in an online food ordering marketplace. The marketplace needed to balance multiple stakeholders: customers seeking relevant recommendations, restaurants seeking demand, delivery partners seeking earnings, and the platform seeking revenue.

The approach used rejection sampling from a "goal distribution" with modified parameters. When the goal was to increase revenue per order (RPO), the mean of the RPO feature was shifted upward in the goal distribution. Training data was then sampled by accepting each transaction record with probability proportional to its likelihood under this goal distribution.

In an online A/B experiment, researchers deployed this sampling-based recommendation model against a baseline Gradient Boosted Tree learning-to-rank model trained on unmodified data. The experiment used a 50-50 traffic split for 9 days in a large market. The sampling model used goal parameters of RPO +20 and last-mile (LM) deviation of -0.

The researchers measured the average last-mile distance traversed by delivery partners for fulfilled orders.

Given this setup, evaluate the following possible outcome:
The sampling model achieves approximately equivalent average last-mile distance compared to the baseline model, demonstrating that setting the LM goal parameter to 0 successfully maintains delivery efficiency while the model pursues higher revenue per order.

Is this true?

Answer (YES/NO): YES